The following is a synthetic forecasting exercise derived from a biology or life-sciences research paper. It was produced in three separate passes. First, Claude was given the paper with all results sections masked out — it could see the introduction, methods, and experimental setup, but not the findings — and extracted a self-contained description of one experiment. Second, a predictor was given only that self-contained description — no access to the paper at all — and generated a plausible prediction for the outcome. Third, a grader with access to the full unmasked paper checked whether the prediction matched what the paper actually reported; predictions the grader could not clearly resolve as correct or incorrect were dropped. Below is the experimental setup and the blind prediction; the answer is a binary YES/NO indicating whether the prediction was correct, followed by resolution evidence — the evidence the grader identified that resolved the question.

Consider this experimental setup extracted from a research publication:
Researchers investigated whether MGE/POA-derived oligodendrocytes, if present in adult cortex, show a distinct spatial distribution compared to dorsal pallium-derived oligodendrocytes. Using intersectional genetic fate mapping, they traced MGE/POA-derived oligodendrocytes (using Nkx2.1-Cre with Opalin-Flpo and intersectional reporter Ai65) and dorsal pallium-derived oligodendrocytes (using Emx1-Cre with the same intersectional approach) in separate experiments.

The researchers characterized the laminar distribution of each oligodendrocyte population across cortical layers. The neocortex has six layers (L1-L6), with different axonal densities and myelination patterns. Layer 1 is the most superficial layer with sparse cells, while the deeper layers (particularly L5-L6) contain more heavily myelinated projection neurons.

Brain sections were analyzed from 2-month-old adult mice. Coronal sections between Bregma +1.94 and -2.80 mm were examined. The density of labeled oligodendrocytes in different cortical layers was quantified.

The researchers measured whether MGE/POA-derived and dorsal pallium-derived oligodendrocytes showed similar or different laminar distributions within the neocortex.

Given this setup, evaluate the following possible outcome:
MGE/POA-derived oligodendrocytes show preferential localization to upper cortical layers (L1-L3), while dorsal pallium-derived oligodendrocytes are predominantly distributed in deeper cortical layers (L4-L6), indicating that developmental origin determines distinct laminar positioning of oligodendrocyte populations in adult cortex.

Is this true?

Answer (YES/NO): NO